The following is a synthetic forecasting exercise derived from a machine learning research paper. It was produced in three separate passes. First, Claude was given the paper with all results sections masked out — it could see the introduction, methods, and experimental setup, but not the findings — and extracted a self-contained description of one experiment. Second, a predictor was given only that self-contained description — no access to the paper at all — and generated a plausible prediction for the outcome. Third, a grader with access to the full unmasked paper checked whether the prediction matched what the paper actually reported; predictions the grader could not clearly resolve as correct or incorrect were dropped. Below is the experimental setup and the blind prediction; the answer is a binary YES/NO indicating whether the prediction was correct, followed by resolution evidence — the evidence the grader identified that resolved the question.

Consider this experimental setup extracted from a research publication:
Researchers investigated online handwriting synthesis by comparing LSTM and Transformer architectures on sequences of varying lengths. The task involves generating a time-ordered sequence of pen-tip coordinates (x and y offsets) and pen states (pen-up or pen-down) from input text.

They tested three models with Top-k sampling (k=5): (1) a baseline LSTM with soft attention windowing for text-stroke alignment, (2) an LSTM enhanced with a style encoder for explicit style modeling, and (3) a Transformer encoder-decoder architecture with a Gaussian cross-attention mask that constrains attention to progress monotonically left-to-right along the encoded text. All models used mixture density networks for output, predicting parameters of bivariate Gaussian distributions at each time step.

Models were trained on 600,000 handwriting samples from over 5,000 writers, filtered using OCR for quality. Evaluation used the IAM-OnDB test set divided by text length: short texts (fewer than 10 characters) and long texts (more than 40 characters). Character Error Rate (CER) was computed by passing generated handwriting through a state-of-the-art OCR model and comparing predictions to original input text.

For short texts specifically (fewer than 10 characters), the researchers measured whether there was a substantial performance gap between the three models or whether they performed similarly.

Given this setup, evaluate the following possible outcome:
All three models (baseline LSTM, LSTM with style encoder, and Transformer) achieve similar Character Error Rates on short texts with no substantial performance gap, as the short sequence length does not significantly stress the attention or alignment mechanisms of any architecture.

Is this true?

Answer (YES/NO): NO